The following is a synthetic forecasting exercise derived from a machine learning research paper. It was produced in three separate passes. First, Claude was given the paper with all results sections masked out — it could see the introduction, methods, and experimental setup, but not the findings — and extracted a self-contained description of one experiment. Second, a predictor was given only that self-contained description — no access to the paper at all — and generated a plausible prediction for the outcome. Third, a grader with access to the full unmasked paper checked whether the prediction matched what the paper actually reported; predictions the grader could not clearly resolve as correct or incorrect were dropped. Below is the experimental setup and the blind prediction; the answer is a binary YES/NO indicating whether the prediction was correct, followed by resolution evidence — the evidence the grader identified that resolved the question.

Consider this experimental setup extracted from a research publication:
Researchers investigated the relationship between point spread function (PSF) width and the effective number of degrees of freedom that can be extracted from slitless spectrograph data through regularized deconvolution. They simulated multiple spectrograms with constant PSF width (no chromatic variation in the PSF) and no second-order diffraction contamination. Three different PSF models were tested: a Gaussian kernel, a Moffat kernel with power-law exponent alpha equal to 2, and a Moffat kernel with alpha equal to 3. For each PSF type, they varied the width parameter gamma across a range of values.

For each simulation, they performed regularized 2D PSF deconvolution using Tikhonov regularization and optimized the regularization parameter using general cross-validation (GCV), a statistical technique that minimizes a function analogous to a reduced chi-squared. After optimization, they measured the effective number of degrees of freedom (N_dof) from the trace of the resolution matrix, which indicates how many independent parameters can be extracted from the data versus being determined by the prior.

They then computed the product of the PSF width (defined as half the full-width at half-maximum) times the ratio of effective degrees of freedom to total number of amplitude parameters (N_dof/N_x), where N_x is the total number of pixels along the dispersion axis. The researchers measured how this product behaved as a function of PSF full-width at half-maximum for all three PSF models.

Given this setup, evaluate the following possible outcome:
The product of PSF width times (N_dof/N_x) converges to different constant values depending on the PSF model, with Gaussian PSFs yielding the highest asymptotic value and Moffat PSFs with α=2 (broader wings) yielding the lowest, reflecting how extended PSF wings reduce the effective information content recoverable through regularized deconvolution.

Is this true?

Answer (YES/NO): NO